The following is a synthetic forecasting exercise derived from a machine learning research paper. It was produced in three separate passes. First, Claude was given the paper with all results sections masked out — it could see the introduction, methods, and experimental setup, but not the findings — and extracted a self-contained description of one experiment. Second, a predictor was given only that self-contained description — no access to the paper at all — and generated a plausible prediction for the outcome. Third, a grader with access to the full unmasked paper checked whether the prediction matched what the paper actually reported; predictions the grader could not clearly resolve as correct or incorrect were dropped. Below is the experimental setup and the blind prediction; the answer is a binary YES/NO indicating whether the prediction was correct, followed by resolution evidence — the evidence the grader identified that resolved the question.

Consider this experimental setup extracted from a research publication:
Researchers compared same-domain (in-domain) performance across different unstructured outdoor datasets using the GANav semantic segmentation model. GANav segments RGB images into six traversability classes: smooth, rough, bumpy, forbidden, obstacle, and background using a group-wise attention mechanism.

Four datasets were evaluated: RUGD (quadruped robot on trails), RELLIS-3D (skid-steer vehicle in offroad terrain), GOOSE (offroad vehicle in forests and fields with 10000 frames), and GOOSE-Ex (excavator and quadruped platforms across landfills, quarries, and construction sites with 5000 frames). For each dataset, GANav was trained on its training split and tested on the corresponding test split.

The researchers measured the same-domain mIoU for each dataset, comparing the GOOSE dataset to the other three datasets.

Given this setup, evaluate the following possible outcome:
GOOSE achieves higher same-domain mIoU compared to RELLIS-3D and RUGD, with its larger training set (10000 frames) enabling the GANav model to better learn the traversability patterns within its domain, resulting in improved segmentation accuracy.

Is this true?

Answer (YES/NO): NO